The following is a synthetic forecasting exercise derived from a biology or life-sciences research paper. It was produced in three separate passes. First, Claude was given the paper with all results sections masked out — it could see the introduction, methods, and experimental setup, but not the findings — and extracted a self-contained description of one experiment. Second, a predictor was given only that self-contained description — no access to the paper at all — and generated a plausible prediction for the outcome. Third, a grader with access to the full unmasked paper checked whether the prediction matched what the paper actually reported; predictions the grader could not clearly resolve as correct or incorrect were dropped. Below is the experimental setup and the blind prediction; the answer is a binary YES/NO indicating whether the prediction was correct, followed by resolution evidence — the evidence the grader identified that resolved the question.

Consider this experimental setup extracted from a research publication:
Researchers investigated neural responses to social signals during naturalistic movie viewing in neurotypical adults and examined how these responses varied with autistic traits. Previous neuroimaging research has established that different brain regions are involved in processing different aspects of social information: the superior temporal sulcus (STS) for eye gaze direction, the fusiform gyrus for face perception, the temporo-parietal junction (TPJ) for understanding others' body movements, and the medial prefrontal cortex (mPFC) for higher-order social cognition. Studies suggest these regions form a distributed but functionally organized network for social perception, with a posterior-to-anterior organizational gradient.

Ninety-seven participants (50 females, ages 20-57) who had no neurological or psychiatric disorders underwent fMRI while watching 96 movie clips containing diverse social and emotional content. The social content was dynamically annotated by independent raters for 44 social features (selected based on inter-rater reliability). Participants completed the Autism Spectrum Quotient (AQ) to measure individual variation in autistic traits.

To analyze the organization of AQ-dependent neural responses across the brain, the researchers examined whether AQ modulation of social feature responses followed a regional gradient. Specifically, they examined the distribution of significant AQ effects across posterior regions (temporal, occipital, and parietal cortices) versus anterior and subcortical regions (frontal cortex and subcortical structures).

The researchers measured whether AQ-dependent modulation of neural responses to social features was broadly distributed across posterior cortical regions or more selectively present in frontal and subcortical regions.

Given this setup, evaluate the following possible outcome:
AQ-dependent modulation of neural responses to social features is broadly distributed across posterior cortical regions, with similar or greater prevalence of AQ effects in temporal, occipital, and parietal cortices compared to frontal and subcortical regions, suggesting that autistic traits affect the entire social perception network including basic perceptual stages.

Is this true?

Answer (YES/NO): YES